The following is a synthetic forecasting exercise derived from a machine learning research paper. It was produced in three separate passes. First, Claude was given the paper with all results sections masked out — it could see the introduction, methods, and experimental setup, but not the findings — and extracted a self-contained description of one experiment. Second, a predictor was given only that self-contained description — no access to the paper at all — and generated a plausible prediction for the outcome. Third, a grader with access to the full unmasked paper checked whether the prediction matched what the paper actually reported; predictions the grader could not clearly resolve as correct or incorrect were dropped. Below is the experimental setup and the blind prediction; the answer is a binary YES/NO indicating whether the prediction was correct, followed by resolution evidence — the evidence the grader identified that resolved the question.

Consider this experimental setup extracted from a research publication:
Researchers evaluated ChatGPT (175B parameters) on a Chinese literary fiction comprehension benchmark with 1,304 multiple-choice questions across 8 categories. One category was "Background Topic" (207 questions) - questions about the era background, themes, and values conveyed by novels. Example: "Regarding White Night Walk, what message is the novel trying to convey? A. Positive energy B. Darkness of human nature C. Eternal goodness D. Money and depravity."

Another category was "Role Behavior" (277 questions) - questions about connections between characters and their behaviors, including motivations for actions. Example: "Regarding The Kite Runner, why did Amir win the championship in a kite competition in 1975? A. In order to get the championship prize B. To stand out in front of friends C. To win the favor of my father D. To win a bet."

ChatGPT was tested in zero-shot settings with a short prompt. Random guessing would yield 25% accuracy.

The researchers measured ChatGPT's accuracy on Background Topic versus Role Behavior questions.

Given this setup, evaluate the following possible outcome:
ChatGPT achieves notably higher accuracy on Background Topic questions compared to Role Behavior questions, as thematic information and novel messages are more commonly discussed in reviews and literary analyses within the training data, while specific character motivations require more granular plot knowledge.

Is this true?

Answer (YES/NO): YES